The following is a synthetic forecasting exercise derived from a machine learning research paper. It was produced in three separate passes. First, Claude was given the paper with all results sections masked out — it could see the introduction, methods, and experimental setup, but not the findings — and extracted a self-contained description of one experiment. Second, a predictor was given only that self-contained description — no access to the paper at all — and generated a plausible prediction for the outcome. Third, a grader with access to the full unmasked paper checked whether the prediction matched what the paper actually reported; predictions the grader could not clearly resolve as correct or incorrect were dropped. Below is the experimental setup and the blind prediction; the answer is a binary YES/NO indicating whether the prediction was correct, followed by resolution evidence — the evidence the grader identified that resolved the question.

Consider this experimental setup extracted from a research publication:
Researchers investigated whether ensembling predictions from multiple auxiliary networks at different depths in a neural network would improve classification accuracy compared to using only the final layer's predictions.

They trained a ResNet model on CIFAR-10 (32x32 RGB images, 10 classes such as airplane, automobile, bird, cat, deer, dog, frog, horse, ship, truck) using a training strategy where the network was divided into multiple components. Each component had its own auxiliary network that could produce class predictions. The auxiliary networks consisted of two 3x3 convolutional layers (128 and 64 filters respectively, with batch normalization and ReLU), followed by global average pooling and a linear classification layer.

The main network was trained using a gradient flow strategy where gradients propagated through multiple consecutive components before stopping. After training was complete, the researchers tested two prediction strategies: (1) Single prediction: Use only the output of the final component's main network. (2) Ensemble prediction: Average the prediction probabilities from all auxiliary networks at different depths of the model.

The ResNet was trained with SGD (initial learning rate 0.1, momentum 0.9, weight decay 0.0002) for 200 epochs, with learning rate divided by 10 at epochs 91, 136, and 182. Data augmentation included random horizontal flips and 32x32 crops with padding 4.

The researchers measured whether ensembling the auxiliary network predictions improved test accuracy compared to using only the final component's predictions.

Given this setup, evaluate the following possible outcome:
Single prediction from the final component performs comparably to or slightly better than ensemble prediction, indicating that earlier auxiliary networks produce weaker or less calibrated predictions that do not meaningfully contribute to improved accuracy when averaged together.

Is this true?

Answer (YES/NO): YES